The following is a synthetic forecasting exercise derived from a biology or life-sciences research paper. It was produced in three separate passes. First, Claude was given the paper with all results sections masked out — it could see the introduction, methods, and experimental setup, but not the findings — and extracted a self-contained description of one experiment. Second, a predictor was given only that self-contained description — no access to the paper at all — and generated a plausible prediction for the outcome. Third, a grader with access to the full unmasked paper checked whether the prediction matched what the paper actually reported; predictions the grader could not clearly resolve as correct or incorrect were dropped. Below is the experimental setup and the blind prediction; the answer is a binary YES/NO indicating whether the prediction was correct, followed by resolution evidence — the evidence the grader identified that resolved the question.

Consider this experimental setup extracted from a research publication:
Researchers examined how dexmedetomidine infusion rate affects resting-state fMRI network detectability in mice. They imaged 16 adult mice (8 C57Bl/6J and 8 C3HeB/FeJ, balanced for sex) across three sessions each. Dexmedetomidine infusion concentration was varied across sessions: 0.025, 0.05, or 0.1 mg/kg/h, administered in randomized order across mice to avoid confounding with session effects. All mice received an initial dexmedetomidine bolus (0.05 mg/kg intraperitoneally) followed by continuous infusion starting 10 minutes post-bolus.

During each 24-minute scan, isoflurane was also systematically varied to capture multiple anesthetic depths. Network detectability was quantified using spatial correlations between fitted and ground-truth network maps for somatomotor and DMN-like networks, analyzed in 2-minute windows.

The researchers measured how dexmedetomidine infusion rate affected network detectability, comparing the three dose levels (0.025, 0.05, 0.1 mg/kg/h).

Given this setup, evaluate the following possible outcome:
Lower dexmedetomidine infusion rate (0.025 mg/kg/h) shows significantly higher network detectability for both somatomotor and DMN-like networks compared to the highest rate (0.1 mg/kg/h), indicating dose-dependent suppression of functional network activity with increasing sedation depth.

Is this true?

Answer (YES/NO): NO